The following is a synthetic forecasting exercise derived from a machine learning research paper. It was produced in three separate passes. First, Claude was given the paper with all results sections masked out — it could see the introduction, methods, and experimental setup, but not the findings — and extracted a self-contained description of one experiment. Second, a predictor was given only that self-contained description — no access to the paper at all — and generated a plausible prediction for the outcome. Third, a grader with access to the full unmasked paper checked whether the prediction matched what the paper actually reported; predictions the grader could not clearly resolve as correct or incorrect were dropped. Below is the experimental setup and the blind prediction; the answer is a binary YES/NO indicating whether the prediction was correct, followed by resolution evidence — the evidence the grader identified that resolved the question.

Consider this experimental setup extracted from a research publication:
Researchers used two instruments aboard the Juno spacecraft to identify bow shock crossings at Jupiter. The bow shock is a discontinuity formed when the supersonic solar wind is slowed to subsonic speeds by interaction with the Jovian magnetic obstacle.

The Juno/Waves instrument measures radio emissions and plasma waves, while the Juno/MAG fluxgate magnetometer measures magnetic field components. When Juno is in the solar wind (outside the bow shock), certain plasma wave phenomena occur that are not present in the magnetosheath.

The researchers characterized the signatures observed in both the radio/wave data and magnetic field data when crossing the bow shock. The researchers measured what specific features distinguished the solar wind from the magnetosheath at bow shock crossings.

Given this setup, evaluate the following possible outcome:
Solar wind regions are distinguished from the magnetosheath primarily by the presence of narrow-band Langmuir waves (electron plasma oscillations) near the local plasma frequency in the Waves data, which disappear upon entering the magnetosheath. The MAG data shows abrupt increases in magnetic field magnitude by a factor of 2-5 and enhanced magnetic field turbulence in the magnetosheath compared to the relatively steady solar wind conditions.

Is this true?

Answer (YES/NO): NO